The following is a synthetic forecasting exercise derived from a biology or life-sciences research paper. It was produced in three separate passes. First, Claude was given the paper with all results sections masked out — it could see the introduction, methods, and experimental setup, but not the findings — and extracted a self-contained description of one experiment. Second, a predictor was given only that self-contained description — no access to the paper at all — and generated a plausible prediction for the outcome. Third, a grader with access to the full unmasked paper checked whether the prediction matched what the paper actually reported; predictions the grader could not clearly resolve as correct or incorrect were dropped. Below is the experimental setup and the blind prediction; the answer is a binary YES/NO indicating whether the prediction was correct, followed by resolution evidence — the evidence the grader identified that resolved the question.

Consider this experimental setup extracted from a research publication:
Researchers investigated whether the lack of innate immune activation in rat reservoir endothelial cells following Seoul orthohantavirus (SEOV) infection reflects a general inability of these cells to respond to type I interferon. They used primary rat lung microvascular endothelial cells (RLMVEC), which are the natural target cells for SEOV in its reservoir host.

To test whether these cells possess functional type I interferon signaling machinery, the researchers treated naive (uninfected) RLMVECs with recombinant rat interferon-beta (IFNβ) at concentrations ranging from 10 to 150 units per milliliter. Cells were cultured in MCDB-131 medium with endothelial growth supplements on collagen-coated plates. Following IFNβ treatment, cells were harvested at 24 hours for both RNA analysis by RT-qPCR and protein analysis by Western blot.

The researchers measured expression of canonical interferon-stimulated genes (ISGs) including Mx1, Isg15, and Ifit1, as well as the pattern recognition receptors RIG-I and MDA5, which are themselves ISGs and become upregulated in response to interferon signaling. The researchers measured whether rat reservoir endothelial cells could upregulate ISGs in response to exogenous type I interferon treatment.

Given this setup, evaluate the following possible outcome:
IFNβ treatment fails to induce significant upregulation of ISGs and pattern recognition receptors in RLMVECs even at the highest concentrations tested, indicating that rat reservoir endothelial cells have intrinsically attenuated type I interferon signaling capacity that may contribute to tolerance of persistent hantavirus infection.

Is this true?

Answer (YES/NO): NO